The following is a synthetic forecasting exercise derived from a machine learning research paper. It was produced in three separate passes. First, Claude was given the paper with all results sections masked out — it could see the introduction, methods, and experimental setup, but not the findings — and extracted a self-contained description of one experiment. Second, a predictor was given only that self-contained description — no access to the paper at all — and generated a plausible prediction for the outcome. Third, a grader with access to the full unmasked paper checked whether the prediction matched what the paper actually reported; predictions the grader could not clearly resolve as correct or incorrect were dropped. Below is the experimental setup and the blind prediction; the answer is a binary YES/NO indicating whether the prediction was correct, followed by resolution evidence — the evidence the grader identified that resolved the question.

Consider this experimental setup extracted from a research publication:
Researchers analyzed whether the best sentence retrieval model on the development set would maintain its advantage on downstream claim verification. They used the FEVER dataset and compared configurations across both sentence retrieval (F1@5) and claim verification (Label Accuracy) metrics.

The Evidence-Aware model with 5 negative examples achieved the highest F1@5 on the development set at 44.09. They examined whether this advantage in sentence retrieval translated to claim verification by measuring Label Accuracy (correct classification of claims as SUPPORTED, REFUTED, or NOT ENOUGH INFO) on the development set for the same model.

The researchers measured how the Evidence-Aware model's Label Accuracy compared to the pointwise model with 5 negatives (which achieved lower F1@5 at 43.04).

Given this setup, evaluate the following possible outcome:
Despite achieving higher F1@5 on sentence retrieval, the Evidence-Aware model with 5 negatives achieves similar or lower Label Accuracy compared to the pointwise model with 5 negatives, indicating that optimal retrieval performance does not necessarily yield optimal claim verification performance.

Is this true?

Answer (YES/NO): NO